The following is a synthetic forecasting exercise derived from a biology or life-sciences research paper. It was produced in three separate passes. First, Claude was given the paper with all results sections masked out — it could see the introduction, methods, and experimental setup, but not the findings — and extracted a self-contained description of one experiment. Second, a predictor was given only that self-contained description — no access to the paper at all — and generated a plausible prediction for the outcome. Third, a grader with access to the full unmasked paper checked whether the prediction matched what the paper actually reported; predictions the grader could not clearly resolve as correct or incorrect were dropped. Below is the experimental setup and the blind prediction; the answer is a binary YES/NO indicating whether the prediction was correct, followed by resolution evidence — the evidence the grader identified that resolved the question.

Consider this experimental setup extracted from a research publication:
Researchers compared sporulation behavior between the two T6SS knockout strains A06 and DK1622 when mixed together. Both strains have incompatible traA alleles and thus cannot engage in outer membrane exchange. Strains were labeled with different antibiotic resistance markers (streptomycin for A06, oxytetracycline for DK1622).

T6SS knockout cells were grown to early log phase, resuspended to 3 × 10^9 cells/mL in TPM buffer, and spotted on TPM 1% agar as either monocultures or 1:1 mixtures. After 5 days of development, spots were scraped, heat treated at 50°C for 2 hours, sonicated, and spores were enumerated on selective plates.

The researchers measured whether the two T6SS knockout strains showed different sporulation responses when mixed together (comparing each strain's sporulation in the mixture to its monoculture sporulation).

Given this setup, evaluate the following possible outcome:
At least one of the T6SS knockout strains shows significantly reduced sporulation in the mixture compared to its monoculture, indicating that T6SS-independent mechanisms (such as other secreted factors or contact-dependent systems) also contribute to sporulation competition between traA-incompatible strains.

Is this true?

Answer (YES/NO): NO